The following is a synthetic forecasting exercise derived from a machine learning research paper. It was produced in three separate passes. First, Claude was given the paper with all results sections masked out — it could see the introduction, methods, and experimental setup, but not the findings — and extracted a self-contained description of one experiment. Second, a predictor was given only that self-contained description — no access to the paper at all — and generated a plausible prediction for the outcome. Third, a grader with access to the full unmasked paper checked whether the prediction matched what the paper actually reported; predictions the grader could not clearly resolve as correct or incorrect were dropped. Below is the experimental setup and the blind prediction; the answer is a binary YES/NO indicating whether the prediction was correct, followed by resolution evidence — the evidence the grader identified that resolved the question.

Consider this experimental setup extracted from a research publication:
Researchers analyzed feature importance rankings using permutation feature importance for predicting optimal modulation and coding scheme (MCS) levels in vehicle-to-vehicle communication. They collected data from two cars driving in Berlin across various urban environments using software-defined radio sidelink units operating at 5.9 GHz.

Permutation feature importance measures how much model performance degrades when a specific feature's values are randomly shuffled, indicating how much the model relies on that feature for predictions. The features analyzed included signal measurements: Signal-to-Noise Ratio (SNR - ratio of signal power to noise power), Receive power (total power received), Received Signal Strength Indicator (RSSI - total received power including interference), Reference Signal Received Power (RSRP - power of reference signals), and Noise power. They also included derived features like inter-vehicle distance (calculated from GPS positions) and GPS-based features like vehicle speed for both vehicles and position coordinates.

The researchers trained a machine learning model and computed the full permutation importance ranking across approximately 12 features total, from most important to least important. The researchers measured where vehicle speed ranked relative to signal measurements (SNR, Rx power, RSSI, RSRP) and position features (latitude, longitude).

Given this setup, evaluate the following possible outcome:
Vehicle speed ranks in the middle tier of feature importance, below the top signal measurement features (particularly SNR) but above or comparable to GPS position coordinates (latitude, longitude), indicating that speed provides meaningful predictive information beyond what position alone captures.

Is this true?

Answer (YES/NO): YES